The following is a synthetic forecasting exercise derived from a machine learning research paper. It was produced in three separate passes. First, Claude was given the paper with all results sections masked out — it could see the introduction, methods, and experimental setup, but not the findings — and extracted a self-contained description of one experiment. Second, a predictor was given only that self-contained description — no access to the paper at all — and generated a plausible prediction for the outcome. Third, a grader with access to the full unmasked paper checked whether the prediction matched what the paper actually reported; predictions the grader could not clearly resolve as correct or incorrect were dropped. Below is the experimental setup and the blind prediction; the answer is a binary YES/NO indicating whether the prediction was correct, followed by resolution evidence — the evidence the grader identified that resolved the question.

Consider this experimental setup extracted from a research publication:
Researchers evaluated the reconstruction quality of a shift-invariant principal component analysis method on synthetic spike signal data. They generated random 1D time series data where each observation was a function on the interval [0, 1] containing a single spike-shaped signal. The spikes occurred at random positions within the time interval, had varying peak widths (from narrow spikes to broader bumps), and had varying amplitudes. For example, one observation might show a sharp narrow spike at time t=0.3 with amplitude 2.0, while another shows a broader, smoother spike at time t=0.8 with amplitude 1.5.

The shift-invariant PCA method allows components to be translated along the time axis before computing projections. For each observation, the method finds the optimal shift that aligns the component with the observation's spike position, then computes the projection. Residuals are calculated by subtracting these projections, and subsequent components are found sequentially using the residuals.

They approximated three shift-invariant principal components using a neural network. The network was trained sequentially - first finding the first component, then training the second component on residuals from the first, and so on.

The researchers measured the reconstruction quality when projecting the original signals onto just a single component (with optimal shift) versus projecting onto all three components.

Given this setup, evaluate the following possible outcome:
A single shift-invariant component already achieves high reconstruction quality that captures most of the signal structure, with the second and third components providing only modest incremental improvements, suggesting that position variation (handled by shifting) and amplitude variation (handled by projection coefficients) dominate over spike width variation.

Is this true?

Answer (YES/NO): YES